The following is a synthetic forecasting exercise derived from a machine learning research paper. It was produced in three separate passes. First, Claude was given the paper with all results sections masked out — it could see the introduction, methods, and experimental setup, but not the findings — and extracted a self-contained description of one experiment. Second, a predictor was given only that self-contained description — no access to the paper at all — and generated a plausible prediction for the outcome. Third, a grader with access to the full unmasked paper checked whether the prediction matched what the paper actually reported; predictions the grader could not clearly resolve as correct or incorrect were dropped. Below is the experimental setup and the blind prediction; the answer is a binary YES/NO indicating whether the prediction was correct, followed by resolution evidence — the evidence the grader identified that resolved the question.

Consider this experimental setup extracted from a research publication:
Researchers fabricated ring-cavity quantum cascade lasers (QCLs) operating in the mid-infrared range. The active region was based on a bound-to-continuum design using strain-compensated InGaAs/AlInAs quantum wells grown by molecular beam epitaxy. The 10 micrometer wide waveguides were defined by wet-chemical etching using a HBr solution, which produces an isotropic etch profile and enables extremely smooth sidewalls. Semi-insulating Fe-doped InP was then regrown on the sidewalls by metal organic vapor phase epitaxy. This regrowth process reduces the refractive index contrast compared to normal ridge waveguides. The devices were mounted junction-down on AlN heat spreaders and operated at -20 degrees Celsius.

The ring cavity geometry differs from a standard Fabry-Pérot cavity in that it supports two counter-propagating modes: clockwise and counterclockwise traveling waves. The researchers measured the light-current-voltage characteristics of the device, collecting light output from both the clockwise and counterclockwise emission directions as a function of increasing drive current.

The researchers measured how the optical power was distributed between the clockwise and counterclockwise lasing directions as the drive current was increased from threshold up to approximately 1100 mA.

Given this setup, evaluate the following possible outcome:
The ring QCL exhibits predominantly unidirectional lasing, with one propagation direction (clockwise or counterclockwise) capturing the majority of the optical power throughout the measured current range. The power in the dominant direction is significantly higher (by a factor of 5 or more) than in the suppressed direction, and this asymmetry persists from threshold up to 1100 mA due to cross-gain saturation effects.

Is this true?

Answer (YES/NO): NO